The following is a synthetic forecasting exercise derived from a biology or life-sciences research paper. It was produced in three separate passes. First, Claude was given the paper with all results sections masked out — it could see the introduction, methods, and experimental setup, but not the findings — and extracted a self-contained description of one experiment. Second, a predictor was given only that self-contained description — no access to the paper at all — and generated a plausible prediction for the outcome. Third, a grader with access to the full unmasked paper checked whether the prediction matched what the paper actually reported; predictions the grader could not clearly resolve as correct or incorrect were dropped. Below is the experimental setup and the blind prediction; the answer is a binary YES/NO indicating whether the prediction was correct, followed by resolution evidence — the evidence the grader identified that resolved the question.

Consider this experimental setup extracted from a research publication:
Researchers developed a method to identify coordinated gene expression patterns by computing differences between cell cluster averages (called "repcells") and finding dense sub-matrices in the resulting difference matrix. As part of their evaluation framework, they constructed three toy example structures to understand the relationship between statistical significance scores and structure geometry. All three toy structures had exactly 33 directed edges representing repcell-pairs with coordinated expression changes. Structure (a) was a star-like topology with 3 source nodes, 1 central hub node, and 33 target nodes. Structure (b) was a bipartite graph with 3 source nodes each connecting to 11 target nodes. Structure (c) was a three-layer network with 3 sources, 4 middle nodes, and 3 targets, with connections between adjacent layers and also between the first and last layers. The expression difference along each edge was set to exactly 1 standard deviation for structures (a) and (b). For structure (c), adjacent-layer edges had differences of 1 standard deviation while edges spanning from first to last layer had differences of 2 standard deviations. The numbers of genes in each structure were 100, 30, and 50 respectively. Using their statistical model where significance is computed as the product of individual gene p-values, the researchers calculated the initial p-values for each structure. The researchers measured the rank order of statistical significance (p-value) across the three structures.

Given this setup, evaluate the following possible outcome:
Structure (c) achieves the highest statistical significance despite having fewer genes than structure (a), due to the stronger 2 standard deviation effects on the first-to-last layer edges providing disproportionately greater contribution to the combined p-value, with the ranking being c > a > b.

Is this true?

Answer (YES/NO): NO